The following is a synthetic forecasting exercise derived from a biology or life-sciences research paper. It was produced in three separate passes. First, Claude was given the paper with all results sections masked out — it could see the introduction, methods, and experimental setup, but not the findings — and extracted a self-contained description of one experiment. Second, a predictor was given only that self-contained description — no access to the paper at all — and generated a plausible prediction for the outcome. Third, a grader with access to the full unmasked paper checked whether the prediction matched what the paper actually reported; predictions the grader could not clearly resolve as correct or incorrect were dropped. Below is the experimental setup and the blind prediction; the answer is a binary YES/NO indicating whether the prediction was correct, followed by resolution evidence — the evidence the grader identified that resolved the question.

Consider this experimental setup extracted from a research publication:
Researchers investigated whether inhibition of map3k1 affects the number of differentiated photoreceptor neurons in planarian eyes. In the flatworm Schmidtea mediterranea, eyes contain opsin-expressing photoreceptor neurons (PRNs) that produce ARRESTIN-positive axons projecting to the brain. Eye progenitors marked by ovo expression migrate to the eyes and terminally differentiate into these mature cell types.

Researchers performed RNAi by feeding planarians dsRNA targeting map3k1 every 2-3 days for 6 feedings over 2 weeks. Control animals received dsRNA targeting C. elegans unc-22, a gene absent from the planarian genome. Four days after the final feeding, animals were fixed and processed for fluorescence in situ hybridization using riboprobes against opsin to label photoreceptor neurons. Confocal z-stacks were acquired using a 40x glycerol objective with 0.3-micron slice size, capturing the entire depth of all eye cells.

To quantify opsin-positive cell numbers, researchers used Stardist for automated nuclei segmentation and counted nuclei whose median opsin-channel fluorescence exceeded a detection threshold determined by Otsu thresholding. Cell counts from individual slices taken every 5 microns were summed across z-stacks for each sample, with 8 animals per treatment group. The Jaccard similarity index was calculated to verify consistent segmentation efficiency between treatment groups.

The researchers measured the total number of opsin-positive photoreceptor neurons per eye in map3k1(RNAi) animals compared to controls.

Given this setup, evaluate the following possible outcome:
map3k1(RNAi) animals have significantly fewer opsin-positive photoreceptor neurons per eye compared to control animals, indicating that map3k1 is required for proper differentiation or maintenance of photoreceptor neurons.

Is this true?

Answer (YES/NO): NO